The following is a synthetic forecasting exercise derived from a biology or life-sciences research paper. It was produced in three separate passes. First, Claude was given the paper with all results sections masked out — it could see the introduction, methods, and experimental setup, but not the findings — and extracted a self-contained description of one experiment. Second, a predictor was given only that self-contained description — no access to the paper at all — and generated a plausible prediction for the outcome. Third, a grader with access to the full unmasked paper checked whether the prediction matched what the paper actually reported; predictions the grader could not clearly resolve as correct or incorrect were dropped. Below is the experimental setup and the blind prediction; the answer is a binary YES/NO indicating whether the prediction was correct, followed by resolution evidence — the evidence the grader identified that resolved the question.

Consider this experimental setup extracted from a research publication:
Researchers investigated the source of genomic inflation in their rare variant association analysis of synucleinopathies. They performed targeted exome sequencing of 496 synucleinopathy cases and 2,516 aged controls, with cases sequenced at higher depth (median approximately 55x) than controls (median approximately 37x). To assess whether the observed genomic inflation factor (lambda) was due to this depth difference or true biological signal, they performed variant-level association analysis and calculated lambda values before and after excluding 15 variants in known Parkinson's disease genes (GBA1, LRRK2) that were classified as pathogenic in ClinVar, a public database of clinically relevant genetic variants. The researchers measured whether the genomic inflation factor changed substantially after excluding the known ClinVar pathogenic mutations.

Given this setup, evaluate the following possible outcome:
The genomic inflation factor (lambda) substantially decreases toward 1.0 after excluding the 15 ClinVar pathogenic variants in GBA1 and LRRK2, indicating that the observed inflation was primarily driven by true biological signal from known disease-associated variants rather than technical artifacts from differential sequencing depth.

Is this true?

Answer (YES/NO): YES